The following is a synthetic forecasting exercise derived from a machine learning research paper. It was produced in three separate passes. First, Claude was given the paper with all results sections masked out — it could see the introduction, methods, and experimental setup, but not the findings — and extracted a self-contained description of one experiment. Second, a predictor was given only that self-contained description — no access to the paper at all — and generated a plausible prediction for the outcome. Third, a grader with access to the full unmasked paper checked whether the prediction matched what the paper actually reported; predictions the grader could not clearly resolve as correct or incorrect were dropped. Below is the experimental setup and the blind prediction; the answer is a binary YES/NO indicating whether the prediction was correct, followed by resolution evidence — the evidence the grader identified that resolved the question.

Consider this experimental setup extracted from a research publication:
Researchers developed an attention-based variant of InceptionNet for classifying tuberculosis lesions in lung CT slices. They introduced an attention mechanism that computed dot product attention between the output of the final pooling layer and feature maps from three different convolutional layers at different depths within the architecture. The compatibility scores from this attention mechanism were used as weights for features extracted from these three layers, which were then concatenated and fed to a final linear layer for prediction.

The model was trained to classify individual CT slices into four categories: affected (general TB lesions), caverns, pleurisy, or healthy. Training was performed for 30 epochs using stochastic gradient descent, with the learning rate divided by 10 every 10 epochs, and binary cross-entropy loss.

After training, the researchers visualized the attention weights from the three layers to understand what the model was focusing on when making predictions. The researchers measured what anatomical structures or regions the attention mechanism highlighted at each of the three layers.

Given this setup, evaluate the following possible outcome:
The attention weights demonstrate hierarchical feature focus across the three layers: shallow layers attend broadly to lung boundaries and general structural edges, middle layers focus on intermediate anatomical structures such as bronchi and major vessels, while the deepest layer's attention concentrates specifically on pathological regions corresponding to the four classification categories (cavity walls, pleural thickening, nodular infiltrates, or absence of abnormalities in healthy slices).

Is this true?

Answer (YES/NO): NO